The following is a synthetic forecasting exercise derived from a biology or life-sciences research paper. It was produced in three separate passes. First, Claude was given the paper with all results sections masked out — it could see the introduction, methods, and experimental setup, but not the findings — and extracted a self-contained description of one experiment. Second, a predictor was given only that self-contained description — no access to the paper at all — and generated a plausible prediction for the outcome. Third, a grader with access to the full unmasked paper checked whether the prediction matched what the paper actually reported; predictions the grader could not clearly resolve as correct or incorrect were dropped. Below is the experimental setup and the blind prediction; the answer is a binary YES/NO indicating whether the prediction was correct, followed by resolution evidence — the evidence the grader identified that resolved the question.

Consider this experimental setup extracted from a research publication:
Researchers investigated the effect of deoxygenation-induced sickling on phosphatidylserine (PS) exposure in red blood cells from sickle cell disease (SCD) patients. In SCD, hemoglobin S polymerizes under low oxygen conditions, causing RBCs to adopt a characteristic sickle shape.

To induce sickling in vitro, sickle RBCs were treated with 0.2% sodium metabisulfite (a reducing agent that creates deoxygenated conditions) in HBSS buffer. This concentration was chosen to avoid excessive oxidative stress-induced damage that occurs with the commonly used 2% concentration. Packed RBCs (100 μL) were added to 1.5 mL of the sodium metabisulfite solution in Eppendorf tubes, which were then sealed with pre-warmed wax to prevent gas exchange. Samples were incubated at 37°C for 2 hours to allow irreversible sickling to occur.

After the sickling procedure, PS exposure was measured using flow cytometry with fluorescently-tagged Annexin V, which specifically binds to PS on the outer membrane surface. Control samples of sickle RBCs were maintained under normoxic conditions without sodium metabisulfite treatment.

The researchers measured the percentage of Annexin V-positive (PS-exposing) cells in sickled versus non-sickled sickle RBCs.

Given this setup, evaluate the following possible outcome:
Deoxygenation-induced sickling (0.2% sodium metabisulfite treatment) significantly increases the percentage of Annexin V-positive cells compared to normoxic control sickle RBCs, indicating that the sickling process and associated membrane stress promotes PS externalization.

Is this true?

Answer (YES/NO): YES